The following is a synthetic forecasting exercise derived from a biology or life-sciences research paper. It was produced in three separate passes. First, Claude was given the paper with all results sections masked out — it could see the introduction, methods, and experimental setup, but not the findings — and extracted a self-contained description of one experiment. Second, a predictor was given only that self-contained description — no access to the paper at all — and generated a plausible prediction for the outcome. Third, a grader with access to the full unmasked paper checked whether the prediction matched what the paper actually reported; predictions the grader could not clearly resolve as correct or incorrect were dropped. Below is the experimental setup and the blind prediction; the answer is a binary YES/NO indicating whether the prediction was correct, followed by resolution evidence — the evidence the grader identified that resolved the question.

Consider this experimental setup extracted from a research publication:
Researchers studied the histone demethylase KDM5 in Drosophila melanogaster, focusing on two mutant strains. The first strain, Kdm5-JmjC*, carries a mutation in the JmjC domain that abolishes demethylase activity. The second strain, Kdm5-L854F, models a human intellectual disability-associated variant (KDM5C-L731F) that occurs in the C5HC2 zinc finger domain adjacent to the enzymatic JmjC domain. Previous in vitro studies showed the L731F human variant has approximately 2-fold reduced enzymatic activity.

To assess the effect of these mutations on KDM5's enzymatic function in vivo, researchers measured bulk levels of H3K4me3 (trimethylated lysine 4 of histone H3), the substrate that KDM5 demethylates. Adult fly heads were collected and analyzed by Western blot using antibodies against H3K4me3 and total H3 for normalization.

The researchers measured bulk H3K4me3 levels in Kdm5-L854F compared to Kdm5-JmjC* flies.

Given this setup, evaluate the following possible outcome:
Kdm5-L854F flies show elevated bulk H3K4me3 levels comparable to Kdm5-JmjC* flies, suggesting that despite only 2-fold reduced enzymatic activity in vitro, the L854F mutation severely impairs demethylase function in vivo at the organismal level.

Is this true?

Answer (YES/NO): NO